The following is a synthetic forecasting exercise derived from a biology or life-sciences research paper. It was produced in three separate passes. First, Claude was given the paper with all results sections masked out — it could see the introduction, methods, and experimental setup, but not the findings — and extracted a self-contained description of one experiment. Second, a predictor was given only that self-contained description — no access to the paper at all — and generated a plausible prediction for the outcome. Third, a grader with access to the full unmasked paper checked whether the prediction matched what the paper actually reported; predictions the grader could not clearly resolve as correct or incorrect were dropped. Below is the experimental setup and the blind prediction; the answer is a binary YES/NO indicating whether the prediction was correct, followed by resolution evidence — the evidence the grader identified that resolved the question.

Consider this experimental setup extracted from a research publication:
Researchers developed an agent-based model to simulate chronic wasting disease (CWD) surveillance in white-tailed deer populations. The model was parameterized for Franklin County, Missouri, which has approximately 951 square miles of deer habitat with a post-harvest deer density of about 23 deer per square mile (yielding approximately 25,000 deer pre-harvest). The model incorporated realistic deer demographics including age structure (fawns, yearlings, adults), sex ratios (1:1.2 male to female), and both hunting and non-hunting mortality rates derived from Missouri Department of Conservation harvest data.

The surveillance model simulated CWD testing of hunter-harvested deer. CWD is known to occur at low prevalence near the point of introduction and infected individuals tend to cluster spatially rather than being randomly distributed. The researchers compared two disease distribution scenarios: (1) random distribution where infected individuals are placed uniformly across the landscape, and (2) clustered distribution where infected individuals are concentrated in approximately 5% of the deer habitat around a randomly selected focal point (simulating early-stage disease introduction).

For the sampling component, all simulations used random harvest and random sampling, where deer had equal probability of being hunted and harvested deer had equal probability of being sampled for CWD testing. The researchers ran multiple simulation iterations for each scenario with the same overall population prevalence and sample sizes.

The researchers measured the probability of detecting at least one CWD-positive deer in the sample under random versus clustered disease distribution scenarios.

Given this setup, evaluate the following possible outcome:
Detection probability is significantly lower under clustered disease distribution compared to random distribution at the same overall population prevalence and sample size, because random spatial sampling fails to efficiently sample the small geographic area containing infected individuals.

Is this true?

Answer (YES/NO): YES